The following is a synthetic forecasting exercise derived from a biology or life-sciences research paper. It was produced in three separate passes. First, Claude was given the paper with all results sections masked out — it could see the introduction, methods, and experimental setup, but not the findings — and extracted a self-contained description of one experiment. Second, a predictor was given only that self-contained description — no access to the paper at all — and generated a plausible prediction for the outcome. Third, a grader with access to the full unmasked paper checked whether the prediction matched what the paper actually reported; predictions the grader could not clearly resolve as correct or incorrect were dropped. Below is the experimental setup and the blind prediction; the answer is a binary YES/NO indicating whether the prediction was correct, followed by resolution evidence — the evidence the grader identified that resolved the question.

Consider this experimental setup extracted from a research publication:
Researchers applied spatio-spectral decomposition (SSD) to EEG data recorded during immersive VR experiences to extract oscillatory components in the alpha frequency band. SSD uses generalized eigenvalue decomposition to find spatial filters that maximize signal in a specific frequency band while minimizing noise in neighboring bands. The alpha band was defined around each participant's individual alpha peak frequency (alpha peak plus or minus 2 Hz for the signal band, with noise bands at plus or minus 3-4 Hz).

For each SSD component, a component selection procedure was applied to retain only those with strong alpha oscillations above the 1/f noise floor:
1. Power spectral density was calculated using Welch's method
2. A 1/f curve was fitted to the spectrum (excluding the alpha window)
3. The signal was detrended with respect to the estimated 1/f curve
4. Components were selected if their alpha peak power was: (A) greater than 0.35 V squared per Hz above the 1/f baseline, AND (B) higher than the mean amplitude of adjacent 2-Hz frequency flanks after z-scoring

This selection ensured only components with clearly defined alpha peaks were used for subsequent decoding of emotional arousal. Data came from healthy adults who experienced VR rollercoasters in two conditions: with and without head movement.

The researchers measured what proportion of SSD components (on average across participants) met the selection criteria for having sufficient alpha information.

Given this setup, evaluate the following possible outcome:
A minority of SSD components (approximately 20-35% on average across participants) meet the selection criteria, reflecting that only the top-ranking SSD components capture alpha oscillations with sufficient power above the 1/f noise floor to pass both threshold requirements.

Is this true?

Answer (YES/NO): NO